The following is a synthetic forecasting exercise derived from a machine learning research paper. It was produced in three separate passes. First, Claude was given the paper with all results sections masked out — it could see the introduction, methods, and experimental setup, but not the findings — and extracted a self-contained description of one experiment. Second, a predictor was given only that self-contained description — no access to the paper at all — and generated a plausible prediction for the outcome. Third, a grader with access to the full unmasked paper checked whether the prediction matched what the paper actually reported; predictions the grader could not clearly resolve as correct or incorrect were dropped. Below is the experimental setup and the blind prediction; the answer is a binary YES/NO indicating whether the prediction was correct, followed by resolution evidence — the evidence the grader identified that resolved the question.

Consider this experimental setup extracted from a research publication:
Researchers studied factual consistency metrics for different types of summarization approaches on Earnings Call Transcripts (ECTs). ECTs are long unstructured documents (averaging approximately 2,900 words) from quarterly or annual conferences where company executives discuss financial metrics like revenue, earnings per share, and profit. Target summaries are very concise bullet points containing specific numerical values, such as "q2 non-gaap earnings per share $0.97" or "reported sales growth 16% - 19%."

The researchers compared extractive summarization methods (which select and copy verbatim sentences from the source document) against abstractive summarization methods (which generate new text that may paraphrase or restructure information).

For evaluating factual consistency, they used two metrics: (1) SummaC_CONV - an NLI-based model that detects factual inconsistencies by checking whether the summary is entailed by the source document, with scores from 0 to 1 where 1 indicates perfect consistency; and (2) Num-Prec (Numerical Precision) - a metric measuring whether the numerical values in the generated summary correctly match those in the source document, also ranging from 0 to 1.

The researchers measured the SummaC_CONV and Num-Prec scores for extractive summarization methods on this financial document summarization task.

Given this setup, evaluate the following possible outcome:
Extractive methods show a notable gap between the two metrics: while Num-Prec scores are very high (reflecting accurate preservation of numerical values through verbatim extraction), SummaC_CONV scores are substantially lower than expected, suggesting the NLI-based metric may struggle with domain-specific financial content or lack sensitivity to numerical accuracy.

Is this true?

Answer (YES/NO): NO